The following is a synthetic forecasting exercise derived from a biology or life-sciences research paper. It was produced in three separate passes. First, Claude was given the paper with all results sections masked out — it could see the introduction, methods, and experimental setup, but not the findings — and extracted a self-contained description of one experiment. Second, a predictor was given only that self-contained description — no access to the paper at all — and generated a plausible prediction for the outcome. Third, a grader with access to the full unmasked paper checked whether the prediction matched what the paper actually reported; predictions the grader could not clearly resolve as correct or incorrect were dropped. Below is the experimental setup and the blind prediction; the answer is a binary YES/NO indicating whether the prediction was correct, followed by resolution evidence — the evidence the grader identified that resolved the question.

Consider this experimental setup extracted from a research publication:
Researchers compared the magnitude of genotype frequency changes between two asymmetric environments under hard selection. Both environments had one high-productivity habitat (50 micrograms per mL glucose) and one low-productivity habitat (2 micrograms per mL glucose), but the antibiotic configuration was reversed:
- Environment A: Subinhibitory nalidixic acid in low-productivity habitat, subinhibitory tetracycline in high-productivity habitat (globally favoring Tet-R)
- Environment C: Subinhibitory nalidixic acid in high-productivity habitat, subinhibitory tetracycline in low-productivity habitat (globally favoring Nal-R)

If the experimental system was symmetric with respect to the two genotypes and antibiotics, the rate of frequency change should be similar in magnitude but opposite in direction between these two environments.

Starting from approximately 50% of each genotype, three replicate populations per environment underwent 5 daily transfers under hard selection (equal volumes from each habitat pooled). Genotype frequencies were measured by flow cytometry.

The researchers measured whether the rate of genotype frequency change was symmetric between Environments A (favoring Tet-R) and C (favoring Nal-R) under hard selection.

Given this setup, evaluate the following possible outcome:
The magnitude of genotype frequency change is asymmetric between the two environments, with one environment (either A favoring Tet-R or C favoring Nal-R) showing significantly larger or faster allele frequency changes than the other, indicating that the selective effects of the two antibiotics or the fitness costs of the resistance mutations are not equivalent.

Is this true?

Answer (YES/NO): NO